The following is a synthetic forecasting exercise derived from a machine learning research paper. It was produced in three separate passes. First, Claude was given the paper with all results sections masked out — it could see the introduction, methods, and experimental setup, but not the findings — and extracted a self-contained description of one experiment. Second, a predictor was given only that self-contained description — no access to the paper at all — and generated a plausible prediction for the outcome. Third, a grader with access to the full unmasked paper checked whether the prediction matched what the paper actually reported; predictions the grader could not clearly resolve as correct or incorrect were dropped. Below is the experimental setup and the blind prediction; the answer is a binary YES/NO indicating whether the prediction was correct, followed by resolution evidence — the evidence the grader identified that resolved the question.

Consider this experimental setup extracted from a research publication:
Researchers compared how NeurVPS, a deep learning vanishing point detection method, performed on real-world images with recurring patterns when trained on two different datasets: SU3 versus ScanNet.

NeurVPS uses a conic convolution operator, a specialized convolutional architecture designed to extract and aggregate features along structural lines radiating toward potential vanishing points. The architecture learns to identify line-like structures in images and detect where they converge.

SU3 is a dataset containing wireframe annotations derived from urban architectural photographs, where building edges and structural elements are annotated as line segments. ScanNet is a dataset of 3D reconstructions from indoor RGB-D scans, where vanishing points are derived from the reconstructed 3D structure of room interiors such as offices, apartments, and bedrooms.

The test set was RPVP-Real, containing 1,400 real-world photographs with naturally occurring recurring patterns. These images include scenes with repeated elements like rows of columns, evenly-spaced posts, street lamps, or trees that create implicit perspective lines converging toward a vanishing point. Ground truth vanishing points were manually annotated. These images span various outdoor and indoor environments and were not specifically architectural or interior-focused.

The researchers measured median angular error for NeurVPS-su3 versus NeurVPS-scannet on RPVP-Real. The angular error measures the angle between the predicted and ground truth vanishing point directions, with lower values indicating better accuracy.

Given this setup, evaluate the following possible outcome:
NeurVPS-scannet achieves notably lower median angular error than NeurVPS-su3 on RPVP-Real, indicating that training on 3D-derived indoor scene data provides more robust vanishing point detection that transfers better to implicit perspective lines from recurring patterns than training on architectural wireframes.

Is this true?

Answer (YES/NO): YES